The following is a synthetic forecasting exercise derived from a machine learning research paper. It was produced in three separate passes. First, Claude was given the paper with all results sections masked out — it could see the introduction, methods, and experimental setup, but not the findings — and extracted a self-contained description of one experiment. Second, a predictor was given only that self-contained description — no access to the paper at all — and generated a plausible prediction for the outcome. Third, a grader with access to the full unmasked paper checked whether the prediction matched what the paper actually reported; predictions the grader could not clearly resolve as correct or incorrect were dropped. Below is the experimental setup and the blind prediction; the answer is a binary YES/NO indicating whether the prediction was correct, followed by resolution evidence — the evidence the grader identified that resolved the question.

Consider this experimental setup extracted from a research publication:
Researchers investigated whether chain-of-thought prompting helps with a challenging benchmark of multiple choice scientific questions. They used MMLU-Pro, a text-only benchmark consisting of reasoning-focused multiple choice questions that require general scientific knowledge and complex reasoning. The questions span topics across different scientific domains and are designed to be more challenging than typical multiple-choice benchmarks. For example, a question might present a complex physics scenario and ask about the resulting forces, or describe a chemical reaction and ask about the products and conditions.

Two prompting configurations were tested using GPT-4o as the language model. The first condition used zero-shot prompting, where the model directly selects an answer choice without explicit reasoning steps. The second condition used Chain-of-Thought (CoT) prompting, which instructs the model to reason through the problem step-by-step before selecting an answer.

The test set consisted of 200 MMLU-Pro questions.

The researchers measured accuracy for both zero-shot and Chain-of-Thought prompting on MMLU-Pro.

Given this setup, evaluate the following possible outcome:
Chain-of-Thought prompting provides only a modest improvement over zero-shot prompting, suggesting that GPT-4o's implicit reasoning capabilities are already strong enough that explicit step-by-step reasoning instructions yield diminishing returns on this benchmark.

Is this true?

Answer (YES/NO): NO